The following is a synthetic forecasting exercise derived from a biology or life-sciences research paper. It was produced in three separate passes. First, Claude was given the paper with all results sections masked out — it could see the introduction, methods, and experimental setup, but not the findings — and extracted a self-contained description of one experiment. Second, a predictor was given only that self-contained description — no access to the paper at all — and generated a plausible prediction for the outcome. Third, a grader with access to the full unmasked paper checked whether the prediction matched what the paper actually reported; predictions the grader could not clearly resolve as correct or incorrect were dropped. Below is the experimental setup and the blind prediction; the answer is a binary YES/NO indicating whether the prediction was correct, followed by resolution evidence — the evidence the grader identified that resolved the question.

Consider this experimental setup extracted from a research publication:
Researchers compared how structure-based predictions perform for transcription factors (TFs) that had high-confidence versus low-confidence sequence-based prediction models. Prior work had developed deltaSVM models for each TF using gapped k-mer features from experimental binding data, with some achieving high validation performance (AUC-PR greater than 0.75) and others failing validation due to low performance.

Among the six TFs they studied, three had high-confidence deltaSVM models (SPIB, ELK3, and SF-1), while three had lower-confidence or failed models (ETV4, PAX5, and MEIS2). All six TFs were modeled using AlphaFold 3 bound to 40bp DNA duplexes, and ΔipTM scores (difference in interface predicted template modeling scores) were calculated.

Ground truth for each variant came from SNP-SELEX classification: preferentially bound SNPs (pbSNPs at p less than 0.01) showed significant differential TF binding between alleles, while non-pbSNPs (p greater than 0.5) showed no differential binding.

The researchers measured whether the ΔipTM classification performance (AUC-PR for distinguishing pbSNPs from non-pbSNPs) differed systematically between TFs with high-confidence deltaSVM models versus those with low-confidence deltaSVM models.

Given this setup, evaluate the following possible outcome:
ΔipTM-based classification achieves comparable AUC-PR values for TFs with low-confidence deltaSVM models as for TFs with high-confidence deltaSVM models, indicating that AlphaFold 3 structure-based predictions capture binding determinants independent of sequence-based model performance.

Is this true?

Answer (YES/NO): NO